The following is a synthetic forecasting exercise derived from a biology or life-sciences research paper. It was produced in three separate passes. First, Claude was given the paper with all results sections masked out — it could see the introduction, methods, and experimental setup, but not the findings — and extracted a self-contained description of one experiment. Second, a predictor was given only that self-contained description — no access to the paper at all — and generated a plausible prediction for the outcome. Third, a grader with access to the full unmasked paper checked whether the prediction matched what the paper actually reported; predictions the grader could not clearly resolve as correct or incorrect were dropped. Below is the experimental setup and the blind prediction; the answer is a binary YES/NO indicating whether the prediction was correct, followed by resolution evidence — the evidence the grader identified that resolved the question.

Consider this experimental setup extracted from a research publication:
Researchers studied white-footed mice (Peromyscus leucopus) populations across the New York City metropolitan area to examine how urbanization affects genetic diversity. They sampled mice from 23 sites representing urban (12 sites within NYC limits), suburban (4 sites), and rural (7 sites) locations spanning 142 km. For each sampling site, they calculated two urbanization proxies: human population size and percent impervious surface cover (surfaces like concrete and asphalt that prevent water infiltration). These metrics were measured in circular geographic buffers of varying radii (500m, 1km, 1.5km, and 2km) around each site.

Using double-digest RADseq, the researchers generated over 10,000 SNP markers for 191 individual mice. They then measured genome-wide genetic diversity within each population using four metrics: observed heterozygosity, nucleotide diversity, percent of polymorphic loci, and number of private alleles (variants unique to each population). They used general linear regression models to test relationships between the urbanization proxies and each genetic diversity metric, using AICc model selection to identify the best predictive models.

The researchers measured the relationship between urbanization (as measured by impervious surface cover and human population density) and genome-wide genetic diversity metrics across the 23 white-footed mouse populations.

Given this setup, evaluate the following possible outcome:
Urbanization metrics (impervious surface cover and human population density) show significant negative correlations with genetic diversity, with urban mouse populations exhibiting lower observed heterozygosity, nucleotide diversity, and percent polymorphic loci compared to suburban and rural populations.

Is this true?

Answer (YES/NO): YES